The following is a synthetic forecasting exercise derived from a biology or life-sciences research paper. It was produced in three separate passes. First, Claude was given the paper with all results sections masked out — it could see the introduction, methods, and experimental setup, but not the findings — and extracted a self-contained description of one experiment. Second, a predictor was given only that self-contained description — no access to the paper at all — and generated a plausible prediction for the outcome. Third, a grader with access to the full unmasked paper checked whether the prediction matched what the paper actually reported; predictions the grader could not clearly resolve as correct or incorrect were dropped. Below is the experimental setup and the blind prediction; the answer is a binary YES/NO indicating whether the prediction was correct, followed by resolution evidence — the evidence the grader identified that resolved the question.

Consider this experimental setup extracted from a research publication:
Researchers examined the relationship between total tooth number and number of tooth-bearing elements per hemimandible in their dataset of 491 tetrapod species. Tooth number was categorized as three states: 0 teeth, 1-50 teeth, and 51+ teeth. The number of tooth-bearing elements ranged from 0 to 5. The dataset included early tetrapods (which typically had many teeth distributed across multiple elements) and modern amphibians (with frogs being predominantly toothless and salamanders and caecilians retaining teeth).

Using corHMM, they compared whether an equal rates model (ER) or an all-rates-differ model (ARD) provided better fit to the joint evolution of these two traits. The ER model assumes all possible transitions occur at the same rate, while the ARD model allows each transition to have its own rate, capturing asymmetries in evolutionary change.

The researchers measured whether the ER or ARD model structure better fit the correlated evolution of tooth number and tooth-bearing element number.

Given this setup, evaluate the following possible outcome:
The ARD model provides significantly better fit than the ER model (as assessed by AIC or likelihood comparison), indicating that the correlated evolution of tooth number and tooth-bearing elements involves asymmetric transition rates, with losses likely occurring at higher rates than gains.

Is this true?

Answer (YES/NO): NO